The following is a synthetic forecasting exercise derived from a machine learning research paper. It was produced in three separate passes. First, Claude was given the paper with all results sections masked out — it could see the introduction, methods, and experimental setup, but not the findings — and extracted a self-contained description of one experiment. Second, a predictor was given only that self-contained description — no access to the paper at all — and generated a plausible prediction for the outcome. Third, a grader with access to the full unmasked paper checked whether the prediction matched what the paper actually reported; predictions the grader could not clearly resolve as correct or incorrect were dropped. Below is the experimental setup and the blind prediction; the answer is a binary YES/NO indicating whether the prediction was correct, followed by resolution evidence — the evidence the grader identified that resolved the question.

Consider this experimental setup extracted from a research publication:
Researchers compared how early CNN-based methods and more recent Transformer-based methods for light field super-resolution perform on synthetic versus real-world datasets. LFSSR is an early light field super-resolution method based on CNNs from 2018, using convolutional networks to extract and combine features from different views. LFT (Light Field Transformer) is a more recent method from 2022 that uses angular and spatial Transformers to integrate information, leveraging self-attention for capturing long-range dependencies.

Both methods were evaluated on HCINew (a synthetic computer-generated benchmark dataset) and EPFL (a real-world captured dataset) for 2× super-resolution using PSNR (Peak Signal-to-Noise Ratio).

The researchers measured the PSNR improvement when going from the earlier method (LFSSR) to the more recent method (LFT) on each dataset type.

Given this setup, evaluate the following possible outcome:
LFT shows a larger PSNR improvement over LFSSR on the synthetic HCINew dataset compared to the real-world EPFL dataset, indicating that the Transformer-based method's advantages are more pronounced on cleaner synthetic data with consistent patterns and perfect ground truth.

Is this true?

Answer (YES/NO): NO